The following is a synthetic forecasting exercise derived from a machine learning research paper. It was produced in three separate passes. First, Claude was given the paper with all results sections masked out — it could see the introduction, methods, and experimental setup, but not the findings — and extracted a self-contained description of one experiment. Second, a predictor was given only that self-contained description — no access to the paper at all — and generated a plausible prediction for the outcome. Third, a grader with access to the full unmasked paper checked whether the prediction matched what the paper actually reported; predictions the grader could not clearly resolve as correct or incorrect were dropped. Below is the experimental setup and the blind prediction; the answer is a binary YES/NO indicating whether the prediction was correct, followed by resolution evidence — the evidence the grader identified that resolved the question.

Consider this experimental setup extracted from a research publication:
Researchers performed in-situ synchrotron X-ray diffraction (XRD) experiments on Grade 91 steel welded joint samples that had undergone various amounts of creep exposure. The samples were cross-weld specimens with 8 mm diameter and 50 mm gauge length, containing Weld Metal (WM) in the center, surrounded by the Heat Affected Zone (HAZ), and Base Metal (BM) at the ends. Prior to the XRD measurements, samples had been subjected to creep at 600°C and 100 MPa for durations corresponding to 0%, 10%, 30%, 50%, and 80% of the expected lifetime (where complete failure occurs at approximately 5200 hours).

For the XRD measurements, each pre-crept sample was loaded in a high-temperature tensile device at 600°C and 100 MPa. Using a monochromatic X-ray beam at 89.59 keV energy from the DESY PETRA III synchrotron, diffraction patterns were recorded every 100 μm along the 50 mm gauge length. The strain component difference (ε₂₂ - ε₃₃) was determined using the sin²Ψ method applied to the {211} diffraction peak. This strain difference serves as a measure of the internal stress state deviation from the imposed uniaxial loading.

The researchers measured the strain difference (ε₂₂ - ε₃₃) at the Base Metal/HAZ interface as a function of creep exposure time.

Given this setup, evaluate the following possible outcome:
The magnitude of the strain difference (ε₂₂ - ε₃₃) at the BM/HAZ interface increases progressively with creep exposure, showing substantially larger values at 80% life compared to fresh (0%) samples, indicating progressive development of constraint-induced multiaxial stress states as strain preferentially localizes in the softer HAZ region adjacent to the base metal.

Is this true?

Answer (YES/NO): NO